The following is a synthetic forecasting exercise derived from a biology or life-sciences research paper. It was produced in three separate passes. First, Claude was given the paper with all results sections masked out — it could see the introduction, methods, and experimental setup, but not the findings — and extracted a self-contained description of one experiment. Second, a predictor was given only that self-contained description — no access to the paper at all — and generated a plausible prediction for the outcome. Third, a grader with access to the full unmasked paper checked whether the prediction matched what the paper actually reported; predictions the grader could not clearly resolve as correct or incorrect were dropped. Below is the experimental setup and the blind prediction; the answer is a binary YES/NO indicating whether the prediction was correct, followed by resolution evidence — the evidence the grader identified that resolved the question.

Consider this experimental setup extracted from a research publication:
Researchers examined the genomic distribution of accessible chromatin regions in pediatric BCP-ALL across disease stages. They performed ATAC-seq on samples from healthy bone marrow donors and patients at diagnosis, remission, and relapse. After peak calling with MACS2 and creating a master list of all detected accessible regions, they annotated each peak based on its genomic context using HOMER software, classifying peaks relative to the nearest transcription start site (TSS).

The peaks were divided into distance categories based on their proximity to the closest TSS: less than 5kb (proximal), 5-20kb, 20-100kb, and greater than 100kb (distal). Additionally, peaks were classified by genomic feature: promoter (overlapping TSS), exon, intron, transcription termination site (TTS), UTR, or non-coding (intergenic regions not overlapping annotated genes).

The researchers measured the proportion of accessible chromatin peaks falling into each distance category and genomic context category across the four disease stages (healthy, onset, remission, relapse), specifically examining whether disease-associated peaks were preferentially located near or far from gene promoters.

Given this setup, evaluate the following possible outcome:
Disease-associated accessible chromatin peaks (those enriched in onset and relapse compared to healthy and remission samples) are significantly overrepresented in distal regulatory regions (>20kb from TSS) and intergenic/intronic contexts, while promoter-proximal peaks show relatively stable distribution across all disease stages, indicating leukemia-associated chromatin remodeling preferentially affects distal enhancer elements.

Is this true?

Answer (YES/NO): YES